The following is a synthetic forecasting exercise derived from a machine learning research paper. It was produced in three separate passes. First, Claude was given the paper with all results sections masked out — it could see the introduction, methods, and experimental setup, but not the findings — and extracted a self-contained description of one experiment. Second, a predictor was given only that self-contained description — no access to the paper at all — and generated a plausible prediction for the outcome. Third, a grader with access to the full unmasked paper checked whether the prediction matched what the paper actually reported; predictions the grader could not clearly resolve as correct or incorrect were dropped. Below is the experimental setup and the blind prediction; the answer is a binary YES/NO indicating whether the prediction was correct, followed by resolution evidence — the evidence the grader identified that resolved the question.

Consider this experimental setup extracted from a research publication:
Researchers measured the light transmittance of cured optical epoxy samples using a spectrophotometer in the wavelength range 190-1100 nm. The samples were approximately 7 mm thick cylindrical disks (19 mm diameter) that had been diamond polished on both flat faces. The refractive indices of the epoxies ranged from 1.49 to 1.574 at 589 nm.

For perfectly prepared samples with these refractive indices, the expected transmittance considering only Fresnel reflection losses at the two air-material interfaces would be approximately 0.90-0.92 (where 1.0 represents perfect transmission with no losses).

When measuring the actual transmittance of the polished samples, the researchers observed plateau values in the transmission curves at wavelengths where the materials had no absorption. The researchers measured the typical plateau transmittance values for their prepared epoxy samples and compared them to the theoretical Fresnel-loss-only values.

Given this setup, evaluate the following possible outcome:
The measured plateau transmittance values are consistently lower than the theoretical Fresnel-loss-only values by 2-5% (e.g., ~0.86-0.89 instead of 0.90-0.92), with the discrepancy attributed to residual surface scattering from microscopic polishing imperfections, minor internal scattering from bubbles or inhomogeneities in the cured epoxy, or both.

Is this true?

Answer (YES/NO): NO